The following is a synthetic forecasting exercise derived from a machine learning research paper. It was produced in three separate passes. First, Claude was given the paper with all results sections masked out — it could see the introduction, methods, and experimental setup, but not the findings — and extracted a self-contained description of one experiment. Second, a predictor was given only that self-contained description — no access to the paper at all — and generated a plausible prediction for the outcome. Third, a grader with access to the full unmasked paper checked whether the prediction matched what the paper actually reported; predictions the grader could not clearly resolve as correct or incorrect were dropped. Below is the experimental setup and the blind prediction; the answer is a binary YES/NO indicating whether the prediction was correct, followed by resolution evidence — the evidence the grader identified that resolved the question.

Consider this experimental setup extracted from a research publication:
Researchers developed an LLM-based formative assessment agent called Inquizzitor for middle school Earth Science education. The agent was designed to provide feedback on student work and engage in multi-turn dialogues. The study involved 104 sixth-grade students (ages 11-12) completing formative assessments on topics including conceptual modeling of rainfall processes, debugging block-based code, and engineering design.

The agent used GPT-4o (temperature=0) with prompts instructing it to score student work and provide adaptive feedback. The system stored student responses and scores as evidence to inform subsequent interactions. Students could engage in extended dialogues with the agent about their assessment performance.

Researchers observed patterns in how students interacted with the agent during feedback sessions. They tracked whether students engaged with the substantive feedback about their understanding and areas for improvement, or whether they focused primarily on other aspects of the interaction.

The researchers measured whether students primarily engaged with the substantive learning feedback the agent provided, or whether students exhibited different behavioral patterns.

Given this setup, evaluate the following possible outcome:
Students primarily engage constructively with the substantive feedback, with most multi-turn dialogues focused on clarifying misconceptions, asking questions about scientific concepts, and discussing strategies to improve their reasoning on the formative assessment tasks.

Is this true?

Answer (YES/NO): NO